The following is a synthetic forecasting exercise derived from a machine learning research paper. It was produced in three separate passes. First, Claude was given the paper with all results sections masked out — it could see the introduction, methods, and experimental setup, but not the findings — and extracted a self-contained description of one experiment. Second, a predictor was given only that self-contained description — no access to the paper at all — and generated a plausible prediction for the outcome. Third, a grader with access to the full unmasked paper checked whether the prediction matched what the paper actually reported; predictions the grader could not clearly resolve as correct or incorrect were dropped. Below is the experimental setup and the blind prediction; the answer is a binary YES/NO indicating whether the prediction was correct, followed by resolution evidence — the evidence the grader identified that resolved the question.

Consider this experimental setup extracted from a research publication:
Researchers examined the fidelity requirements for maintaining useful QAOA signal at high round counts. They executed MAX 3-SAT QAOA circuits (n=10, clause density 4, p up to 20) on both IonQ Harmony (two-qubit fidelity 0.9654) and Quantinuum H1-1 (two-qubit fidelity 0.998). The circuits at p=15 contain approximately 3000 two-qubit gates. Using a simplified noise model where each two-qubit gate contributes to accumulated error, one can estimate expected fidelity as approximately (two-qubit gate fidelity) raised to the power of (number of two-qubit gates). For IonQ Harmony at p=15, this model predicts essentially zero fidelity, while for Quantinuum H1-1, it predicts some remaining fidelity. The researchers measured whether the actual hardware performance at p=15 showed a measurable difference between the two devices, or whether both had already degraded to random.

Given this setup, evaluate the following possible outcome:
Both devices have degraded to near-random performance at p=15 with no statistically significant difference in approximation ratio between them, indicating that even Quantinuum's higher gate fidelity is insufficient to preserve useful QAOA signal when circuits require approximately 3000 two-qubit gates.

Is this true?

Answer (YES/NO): YES